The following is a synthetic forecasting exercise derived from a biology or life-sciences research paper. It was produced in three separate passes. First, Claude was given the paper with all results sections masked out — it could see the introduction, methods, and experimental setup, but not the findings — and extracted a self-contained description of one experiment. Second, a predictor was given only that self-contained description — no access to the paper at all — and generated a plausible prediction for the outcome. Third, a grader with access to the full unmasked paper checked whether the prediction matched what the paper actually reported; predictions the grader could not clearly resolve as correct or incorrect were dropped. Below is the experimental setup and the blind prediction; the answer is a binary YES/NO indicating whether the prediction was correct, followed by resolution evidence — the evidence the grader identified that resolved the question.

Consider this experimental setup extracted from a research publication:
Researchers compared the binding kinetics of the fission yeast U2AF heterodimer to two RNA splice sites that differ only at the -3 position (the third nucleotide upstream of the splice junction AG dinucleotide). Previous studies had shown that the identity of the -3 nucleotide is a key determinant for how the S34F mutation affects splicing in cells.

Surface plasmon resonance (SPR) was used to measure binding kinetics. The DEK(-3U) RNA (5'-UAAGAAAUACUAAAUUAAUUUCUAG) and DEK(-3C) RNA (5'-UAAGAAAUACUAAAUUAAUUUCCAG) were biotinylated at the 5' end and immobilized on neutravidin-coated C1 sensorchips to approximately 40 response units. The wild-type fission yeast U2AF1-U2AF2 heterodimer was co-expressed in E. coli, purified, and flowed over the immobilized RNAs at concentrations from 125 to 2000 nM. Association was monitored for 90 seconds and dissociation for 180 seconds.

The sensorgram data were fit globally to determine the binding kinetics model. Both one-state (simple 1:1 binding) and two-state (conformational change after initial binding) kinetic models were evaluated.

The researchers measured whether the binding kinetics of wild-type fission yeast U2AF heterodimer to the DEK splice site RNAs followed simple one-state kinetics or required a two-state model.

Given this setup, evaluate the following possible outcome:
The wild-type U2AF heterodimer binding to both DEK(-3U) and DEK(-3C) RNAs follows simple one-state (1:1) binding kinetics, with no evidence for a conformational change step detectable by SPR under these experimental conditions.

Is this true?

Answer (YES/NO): NO